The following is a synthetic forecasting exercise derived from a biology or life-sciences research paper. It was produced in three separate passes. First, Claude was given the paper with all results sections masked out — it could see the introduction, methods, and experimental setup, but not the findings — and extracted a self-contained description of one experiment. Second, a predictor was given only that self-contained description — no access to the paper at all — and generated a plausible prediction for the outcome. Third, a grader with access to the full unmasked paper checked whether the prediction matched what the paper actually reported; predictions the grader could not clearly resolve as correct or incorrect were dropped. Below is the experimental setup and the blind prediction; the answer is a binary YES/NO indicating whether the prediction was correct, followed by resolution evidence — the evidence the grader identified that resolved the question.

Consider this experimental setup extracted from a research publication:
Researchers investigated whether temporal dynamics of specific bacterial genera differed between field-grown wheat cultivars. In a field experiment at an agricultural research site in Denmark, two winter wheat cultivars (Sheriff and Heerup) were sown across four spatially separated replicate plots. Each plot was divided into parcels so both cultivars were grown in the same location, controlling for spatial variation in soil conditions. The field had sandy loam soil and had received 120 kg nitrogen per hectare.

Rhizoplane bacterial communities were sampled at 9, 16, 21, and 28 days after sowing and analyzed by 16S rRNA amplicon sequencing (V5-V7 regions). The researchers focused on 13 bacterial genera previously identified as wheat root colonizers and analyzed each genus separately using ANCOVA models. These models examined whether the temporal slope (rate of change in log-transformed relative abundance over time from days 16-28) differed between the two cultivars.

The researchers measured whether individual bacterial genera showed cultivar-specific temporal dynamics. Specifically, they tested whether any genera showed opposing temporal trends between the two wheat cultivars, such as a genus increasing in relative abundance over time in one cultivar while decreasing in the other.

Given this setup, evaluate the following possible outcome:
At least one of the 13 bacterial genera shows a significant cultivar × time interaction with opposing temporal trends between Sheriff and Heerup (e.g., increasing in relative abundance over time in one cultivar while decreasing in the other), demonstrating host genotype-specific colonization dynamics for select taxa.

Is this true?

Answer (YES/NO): NO